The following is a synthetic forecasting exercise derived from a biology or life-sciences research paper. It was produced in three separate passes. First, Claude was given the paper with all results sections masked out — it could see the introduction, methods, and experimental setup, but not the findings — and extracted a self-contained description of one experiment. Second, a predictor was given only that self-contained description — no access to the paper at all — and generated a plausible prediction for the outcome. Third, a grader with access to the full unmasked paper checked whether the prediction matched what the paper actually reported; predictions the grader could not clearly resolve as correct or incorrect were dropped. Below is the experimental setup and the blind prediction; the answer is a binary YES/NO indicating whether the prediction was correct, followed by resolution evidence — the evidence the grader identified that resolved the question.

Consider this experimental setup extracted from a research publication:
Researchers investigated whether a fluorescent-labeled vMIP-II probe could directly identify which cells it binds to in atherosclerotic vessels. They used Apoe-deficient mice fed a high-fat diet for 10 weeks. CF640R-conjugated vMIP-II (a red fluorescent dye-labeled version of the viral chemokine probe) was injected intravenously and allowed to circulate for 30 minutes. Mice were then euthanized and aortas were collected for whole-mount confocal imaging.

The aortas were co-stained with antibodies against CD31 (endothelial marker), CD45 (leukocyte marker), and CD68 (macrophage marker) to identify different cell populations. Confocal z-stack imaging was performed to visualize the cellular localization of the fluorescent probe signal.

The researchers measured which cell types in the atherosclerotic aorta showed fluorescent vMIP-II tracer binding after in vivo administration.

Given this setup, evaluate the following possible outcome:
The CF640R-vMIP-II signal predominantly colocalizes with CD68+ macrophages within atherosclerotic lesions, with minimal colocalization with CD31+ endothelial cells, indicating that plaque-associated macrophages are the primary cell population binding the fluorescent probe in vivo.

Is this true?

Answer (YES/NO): NO